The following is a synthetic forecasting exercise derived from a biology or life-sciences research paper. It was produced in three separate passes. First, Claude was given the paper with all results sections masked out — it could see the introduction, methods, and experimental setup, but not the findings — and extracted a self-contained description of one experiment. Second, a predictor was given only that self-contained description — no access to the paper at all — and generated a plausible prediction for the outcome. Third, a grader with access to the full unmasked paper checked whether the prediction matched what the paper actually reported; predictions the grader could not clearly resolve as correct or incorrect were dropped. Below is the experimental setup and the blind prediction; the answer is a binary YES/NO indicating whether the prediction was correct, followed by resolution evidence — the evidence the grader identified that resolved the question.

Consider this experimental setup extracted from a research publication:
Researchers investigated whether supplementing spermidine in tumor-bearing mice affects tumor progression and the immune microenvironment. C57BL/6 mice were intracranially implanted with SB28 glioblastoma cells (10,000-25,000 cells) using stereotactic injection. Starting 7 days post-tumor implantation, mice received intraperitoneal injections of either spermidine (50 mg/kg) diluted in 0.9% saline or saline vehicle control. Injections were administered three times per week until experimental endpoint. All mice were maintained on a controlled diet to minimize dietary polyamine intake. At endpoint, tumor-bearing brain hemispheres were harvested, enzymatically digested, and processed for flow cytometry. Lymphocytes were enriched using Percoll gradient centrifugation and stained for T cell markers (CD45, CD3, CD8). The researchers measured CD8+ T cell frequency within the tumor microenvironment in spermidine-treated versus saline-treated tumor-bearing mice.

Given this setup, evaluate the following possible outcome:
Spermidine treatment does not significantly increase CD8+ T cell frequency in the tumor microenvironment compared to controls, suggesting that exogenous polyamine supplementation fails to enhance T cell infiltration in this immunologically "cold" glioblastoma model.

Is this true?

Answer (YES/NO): NO